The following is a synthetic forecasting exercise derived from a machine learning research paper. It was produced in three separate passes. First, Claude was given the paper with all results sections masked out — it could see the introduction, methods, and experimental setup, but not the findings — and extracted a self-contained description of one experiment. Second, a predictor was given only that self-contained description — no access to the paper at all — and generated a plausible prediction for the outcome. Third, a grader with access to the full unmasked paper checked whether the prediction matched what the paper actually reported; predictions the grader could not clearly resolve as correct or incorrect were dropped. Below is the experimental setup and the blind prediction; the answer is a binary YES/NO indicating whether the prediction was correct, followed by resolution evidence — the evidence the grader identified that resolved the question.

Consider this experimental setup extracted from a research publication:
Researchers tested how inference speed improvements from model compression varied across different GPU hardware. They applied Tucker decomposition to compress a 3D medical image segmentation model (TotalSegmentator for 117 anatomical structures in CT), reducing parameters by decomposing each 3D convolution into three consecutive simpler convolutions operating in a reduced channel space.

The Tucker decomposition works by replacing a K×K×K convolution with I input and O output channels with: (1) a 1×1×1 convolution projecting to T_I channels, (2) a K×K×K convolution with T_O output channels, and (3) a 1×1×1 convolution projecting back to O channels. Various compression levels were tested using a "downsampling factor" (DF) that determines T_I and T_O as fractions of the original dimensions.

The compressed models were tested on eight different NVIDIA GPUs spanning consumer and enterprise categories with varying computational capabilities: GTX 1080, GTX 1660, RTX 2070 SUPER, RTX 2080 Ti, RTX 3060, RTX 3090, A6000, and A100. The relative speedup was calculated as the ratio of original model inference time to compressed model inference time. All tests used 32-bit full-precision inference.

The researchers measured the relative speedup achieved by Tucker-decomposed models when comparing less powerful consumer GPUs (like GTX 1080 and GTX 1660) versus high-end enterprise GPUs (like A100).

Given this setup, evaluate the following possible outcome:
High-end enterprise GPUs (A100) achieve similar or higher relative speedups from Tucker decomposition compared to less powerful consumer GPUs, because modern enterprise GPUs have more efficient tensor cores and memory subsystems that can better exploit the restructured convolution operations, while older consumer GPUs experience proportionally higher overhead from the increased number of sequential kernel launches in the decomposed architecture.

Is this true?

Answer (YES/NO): NO